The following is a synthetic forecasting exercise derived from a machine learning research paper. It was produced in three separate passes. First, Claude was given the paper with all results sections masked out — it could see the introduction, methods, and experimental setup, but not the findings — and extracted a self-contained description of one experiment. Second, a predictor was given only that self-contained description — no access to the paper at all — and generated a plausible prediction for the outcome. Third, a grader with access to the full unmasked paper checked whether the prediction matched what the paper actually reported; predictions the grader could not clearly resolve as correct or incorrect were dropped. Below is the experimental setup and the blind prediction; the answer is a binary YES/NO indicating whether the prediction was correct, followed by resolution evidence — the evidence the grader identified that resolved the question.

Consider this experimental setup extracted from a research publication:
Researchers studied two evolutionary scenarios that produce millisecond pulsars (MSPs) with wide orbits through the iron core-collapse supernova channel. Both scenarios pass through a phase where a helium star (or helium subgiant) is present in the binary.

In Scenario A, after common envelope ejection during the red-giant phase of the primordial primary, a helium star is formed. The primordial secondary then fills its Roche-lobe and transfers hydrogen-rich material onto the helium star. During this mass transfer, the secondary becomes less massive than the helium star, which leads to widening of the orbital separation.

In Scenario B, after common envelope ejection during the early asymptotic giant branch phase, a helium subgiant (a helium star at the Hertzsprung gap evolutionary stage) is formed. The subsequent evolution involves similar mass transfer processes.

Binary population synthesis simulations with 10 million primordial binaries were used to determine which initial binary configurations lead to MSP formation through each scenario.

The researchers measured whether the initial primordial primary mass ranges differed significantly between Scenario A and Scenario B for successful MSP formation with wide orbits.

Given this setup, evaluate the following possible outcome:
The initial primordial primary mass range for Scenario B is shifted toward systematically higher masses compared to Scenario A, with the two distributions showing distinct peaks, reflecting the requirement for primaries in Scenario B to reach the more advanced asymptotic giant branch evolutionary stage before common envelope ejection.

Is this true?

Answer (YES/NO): YES